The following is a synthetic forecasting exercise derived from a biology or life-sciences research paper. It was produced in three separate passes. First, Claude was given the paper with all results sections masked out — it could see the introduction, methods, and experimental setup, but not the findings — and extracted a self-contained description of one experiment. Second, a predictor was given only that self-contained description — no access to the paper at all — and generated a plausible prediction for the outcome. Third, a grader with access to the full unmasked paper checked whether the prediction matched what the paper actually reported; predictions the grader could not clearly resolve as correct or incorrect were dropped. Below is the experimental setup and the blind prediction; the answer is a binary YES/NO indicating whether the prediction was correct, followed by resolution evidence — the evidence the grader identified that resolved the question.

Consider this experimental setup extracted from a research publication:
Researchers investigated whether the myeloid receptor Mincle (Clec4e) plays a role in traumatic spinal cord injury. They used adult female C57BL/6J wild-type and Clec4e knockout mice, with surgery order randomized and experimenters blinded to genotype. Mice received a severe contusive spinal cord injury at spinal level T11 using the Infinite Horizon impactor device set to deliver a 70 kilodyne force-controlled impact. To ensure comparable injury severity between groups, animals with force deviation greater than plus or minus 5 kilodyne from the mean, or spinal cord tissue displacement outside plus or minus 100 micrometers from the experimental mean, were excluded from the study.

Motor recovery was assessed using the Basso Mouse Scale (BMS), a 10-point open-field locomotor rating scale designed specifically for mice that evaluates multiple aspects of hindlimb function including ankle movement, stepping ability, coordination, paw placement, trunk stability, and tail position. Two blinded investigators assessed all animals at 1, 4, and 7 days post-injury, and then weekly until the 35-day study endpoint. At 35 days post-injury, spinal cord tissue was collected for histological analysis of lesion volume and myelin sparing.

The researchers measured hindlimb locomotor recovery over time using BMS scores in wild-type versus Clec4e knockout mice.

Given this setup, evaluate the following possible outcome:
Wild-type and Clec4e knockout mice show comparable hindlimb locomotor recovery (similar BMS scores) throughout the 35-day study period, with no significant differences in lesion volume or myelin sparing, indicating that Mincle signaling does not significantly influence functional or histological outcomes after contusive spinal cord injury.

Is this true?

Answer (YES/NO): YES